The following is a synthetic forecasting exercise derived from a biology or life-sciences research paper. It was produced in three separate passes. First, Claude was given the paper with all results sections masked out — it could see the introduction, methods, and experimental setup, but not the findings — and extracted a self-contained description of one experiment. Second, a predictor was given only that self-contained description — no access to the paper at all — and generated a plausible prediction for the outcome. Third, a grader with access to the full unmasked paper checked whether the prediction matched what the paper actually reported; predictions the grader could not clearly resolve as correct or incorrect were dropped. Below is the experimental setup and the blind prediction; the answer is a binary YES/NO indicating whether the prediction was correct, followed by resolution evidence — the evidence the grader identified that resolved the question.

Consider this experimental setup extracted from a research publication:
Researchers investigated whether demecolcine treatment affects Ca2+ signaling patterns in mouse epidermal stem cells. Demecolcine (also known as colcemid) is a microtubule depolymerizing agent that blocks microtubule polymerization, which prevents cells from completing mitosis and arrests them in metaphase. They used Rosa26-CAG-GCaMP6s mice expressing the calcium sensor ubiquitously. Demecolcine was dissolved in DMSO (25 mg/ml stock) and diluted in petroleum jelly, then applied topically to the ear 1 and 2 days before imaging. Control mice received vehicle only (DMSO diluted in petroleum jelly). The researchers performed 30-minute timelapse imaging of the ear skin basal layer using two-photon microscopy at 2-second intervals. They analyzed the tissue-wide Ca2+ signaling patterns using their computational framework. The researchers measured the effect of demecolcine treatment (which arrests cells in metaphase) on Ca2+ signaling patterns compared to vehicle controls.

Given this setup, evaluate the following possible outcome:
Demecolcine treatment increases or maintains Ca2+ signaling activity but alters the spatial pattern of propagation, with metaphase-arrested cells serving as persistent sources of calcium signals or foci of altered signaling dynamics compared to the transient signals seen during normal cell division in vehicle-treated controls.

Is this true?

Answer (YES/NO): NO